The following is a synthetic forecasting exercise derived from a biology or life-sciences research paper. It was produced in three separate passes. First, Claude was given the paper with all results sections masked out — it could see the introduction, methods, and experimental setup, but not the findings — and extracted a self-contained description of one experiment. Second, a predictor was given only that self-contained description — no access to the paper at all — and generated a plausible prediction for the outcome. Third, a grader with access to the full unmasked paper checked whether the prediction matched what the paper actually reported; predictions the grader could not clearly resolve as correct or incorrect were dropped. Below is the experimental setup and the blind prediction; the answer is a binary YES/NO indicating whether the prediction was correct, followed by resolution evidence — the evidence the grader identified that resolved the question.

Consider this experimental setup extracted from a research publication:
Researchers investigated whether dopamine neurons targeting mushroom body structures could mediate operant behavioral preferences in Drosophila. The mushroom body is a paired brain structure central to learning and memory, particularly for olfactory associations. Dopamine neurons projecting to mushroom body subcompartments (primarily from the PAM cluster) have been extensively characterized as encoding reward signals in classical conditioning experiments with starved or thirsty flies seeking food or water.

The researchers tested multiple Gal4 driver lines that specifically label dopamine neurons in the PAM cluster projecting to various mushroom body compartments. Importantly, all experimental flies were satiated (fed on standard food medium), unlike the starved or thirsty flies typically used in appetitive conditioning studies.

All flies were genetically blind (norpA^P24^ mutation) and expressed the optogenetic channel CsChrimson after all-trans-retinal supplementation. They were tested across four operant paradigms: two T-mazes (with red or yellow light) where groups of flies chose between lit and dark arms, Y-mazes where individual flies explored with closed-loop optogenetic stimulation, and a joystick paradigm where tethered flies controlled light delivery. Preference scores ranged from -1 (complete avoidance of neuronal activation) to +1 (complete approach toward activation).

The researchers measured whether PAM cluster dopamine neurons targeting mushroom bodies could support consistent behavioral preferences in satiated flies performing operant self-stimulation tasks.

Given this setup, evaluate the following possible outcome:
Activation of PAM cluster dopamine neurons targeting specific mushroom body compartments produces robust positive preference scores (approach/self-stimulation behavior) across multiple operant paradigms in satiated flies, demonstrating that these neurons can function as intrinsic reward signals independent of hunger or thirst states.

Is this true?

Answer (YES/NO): NO